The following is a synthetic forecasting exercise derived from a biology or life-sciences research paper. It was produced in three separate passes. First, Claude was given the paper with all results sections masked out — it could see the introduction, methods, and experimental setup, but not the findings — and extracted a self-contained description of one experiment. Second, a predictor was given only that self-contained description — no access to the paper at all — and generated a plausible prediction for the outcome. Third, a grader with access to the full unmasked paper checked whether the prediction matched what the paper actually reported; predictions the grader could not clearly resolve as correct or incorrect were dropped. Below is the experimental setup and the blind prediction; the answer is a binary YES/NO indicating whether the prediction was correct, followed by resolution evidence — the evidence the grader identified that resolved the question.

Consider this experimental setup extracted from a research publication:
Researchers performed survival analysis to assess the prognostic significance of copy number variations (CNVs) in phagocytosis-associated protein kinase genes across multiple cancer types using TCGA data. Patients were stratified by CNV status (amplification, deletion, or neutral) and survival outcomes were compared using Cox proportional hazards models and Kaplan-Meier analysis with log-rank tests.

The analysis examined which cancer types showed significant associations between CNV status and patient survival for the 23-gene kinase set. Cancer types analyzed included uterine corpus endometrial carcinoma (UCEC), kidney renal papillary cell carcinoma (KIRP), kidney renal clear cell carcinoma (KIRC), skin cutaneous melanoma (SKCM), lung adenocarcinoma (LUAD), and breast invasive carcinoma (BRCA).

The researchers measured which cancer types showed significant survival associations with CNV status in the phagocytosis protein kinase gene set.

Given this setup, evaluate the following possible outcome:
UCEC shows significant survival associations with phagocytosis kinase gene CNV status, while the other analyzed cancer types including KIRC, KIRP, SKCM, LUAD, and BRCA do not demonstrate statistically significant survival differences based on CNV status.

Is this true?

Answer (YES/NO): NO